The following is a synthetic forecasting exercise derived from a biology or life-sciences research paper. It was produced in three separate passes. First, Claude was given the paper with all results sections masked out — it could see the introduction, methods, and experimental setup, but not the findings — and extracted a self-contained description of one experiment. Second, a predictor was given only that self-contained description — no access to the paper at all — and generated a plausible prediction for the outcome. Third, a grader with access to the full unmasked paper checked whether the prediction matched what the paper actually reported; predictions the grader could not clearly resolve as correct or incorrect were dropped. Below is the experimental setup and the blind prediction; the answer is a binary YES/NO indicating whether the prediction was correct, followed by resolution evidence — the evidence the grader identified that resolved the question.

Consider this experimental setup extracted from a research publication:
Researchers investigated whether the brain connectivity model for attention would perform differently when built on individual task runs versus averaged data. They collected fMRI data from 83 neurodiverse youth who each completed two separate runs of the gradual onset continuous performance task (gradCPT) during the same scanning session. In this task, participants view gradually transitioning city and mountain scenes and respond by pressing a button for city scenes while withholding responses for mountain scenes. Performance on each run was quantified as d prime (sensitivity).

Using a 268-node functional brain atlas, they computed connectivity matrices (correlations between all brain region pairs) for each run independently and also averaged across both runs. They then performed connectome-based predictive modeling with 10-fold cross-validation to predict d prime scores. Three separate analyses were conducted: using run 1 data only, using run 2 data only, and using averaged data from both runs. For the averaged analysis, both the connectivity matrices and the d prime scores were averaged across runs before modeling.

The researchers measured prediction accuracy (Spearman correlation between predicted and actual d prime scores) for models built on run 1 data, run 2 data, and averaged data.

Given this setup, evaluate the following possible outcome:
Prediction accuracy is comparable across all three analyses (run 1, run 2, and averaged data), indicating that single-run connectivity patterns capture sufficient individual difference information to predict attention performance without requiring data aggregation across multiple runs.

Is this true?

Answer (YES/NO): NO